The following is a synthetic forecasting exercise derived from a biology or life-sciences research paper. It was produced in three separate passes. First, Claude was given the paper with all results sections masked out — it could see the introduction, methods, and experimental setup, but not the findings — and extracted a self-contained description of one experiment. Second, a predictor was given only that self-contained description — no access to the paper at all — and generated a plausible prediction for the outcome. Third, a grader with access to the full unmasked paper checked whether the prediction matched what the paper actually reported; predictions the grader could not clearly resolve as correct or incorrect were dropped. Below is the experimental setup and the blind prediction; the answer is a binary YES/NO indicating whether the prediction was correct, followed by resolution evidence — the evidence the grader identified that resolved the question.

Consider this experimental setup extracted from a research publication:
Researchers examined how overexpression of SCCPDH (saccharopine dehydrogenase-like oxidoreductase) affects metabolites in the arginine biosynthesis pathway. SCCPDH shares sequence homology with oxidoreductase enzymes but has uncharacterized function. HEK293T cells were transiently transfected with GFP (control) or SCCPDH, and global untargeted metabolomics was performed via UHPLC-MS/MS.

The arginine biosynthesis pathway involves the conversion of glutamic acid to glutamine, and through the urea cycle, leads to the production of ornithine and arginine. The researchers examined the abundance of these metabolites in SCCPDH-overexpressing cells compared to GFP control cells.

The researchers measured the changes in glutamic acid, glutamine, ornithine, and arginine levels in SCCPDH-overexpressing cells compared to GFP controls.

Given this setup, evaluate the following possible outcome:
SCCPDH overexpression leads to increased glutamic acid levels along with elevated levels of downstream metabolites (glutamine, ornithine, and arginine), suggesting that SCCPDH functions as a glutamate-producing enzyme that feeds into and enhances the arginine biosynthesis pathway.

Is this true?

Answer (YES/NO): NO